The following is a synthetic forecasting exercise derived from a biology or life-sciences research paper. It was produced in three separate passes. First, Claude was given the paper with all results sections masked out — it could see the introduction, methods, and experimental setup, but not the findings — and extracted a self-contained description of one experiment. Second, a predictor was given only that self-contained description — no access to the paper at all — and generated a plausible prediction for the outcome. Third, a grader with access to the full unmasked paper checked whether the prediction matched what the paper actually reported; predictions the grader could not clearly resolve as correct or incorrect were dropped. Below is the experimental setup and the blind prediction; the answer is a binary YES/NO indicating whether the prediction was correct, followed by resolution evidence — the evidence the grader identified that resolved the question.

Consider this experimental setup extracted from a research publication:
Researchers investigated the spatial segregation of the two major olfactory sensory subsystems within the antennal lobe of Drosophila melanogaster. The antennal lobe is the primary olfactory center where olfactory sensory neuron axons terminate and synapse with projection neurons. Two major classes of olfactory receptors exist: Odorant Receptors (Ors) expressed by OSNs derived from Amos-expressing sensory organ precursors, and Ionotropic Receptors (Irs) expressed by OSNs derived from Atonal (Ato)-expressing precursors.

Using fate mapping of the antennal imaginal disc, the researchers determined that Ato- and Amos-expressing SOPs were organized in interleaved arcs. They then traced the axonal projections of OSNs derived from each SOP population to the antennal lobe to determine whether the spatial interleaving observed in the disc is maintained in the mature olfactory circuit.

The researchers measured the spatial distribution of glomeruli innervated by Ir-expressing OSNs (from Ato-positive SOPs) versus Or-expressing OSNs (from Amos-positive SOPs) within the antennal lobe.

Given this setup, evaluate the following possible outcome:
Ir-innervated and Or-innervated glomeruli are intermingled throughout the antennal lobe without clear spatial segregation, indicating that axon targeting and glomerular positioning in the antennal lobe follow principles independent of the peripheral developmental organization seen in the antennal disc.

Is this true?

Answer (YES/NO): NO